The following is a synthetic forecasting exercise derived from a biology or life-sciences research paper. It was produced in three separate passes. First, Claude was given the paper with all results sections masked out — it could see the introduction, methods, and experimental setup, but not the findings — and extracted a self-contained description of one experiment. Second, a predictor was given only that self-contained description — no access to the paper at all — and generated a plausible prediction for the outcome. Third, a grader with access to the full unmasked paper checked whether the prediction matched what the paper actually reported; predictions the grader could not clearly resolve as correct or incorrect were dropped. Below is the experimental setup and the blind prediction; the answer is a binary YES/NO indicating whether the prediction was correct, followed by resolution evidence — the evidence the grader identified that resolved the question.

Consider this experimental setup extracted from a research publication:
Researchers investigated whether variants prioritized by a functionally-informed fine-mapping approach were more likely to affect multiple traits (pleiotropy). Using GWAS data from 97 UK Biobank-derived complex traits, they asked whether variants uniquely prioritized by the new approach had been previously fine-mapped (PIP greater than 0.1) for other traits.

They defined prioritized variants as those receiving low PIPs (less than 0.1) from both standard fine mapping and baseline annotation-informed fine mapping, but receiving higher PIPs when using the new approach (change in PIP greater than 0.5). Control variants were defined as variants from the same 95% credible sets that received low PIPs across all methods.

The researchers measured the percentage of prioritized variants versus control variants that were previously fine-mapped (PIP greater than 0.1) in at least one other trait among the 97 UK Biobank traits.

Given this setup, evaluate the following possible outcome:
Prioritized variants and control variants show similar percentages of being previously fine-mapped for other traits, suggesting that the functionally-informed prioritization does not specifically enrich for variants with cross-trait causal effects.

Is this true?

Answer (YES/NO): NO